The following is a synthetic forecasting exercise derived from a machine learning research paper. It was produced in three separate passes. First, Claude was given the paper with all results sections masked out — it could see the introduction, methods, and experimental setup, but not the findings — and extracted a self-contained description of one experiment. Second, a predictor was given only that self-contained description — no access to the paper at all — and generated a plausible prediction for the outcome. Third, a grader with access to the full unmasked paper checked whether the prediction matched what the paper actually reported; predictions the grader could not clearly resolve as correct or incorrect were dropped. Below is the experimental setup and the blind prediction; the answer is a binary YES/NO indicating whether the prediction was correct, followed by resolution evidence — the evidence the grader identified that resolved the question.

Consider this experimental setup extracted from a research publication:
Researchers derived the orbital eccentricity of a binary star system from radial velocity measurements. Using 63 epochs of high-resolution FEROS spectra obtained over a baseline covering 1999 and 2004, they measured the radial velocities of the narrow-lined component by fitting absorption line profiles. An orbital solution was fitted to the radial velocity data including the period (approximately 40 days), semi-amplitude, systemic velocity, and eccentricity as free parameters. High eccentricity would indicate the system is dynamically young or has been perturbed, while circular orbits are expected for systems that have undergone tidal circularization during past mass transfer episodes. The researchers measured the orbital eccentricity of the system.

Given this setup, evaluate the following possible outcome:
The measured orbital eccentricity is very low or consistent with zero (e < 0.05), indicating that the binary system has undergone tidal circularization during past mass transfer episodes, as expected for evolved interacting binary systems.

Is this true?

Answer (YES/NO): YES